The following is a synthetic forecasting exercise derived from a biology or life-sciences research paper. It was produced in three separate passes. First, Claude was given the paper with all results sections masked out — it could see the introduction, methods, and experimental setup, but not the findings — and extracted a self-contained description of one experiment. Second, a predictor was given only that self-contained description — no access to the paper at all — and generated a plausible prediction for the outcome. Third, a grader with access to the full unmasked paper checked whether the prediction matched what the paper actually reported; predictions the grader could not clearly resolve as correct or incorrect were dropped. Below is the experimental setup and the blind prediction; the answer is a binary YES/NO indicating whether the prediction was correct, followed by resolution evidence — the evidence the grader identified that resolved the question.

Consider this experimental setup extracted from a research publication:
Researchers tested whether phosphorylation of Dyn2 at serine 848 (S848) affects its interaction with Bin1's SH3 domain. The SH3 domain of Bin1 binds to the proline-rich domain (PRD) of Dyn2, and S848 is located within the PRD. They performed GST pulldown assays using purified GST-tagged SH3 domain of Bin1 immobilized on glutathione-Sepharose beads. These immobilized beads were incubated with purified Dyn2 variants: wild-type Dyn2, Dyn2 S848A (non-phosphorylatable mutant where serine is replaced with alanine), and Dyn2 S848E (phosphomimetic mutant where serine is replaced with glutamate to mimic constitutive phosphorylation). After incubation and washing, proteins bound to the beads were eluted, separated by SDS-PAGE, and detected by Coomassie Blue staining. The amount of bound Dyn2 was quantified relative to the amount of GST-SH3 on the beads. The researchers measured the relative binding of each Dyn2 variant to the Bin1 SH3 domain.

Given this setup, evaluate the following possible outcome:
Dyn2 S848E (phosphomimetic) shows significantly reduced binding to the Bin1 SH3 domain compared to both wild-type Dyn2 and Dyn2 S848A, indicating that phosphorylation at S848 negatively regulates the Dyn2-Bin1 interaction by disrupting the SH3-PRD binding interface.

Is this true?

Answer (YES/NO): YES